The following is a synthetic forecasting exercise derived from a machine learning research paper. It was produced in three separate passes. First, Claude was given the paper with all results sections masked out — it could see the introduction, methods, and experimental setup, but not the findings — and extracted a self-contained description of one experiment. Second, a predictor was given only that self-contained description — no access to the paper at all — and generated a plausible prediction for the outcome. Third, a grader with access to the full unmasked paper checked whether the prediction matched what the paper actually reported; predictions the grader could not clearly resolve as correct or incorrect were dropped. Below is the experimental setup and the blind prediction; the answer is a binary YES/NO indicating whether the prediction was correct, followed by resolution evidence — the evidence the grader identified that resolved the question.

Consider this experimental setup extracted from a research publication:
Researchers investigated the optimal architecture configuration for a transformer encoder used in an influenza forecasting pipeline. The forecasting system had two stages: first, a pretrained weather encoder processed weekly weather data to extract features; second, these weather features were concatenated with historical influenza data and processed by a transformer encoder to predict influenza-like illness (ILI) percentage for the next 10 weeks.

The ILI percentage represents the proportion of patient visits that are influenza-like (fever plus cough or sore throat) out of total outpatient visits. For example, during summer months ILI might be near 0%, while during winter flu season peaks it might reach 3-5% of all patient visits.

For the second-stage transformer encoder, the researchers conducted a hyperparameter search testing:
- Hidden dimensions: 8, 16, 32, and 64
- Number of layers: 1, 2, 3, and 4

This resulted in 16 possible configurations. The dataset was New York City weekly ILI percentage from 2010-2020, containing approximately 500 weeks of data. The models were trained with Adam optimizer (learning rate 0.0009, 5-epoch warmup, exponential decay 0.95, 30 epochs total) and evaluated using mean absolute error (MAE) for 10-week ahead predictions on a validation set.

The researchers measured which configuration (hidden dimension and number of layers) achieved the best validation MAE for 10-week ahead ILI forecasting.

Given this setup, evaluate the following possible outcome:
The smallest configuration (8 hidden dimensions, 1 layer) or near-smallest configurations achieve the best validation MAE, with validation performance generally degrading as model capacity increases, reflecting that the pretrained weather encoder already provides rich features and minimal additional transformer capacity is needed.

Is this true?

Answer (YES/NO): NO